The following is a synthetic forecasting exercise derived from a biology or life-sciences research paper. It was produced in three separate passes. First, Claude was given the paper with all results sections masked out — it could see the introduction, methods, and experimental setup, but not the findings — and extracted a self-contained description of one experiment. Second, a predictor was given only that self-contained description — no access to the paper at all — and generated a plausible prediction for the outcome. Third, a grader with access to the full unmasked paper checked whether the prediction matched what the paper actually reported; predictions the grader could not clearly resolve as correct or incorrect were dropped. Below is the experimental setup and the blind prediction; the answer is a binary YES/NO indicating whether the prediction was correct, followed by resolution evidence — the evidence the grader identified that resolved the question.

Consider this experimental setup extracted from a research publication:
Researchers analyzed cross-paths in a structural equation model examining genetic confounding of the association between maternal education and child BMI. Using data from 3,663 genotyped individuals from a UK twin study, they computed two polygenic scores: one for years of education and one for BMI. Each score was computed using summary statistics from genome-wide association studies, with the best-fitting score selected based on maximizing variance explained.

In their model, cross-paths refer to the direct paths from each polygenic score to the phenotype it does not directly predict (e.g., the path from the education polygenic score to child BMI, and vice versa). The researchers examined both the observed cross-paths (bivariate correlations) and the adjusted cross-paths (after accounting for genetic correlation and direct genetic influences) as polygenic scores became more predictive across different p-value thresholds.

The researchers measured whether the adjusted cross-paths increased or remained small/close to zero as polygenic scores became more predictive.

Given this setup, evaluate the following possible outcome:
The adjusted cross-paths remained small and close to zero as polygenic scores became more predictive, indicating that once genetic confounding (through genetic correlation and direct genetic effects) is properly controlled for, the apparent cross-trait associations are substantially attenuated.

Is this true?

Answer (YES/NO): YES